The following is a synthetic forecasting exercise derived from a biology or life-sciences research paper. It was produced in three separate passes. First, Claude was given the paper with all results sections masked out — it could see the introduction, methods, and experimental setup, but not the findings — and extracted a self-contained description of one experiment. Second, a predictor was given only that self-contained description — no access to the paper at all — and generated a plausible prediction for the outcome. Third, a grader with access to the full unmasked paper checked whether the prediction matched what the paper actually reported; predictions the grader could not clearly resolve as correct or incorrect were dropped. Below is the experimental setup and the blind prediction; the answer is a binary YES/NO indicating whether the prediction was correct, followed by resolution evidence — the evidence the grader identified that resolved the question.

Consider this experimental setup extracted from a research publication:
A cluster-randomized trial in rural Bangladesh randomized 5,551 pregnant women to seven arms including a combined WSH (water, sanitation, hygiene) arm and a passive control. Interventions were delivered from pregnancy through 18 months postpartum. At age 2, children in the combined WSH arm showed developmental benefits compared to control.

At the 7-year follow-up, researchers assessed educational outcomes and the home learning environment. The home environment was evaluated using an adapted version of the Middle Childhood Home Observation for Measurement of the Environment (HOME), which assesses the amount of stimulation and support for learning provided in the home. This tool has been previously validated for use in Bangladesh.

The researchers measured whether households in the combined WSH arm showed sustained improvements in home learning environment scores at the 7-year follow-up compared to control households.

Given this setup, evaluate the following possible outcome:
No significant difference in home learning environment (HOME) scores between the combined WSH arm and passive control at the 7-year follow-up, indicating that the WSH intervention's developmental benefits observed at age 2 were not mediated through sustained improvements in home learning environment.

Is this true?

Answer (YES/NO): NO